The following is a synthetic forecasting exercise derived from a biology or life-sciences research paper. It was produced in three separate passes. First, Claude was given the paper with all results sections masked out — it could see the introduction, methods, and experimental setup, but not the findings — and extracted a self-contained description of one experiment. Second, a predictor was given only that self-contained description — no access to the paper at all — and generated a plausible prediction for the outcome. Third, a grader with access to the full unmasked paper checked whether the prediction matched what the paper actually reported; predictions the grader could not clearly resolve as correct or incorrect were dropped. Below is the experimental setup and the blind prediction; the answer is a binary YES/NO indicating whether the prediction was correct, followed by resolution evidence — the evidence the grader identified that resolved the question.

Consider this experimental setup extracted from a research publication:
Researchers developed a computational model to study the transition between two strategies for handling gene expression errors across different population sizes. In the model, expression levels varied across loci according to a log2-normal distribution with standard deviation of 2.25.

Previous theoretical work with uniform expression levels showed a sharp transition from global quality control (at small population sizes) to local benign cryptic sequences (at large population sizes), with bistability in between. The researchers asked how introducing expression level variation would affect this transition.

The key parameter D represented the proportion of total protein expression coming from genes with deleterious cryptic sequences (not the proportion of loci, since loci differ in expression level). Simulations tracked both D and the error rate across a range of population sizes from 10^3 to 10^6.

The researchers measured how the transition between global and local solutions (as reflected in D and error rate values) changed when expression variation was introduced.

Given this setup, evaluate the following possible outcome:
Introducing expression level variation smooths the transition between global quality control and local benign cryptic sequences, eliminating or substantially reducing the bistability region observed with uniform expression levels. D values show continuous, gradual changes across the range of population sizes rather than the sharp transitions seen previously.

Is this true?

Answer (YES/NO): NO